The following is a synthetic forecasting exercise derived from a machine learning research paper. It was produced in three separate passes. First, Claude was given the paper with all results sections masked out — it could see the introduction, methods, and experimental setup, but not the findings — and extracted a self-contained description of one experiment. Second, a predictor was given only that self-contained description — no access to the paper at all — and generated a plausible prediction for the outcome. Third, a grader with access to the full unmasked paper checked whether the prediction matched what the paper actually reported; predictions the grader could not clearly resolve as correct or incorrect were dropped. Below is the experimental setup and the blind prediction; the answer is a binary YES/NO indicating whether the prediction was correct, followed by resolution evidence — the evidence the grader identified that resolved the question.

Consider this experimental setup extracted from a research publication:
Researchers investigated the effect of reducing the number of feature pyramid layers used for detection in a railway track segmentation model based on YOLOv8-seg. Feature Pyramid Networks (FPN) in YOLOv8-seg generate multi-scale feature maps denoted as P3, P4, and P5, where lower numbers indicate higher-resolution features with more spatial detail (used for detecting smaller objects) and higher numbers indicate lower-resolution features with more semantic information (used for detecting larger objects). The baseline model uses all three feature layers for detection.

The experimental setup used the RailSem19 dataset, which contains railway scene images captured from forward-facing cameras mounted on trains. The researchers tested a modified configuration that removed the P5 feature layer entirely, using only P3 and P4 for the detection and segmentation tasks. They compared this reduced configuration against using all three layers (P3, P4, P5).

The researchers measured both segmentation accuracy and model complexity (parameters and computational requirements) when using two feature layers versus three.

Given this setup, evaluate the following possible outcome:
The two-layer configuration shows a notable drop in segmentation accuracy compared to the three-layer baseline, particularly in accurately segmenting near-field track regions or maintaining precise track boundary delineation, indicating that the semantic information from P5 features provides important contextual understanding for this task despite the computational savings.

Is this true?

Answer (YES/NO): NO